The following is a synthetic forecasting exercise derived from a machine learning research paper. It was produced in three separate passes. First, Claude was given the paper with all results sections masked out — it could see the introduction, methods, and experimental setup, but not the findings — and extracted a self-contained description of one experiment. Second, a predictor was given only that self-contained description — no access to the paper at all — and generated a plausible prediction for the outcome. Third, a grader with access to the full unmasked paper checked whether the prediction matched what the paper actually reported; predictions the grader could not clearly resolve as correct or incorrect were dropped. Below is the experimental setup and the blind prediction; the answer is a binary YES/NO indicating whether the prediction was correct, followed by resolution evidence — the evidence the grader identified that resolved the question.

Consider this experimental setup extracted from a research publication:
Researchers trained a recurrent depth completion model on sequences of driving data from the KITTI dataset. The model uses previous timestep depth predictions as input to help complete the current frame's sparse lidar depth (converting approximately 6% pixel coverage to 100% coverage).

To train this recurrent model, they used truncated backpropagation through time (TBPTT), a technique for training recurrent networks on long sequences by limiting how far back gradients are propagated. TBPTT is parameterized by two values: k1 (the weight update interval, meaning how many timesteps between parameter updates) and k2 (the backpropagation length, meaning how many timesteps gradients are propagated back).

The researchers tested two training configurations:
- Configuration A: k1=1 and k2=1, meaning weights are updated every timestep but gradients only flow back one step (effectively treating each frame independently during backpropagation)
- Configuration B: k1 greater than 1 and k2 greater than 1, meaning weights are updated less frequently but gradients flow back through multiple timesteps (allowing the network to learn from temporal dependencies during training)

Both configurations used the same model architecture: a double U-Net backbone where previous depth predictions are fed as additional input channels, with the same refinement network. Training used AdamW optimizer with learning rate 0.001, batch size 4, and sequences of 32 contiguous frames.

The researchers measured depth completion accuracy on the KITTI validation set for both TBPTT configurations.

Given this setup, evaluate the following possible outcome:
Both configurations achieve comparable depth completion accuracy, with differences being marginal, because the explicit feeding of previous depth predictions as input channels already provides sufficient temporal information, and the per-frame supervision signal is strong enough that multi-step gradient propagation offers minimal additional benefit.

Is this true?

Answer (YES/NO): NO